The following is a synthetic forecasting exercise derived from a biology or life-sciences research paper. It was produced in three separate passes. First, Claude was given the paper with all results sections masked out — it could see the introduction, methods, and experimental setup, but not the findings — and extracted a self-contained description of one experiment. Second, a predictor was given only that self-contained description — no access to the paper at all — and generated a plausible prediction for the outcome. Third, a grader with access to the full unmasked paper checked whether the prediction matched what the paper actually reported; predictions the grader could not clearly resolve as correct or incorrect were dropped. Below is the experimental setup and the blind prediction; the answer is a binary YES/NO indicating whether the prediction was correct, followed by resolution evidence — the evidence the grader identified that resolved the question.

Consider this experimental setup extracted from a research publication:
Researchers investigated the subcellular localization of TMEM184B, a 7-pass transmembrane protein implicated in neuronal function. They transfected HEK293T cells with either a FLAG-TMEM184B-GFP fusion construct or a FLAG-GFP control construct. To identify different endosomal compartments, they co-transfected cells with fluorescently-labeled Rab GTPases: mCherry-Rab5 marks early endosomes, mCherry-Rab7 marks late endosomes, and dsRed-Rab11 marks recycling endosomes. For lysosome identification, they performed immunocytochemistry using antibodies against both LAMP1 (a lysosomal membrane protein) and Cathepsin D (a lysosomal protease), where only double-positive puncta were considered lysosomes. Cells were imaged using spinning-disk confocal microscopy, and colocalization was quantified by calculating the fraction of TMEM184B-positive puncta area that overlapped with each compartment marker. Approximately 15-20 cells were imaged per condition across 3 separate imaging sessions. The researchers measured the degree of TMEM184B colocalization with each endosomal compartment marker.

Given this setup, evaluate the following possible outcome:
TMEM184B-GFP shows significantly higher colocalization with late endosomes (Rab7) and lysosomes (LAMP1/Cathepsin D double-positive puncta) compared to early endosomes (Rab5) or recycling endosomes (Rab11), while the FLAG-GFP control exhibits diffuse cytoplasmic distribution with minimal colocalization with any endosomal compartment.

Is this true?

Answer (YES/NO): NO